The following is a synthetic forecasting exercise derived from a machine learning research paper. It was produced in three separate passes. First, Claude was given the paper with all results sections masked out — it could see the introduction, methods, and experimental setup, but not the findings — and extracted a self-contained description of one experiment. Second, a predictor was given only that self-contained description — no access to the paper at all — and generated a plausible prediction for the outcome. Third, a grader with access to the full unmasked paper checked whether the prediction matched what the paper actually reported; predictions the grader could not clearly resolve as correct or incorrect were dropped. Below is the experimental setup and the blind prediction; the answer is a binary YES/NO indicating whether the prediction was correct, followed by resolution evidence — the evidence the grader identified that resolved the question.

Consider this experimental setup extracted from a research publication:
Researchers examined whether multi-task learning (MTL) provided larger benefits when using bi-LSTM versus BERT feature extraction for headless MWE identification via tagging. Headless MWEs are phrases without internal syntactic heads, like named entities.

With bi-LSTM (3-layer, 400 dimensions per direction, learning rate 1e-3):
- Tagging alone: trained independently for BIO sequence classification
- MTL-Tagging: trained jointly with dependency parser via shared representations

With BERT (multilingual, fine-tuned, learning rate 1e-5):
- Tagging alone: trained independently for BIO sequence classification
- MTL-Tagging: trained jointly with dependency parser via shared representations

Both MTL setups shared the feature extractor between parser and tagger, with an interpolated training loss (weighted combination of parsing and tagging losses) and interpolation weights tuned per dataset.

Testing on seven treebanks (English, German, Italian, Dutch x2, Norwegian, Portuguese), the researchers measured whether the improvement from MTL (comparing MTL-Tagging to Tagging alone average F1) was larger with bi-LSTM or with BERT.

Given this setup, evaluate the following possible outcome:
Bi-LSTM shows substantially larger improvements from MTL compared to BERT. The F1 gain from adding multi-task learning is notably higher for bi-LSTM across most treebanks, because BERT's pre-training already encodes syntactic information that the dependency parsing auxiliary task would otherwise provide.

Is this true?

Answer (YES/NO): NO